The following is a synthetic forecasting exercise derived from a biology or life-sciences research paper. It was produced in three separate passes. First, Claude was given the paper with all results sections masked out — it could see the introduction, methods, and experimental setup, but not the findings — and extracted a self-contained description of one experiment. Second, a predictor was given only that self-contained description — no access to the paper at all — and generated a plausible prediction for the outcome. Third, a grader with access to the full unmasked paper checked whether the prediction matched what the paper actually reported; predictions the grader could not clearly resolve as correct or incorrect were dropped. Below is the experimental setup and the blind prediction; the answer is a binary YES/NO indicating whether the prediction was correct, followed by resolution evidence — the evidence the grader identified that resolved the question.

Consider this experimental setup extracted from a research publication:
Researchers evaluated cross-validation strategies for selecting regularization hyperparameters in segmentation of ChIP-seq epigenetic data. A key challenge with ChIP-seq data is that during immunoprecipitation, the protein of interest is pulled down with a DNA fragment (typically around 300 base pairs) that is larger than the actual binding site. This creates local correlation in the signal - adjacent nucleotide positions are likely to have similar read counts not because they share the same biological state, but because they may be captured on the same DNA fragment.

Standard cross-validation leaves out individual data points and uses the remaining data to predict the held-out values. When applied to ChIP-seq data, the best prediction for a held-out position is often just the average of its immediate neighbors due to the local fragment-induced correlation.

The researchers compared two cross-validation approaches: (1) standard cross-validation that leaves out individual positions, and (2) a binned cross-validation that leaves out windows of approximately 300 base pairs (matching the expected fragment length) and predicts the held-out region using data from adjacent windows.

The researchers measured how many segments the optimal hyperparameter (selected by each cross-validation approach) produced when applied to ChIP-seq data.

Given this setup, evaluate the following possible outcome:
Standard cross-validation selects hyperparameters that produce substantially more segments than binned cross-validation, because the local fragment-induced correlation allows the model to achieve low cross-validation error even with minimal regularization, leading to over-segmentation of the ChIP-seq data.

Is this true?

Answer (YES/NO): YES